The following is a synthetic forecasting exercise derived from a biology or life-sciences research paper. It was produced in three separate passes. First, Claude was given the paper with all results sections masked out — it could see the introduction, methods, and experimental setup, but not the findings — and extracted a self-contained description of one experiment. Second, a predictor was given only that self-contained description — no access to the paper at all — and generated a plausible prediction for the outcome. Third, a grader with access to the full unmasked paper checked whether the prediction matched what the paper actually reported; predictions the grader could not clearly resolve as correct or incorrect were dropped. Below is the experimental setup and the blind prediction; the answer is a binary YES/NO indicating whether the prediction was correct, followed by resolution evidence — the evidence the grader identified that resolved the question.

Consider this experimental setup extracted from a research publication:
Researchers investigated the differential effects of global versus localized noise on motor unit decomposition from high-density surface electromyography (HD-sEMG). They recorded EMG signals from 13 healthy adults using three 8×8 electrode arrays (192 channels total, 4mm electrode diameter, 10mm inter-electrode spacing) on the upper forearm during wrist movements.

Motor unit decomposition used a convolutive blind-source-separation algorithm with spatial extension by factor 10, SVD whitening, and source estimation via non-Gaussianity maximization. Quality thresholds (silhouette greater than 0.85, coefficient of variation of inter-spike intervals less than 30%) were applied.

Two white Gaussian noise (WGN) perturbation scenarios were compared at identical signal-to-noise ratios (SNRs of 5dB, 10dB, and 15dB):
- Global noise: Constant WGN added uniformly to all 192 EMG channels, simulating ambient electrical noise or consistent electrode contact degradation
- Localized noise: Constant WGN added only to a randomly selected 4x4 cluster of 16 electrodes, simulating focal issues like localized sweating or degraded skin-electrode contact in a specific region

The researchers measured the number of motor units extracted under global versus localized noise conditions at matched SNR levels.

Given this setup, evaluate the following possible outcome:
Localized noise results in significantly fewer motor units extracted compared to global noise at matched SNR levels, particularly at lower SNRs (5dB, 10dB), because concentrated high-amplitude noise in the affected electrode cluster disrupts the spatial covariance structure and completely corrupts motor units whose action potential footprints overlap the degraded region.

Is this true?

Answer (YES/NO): NO